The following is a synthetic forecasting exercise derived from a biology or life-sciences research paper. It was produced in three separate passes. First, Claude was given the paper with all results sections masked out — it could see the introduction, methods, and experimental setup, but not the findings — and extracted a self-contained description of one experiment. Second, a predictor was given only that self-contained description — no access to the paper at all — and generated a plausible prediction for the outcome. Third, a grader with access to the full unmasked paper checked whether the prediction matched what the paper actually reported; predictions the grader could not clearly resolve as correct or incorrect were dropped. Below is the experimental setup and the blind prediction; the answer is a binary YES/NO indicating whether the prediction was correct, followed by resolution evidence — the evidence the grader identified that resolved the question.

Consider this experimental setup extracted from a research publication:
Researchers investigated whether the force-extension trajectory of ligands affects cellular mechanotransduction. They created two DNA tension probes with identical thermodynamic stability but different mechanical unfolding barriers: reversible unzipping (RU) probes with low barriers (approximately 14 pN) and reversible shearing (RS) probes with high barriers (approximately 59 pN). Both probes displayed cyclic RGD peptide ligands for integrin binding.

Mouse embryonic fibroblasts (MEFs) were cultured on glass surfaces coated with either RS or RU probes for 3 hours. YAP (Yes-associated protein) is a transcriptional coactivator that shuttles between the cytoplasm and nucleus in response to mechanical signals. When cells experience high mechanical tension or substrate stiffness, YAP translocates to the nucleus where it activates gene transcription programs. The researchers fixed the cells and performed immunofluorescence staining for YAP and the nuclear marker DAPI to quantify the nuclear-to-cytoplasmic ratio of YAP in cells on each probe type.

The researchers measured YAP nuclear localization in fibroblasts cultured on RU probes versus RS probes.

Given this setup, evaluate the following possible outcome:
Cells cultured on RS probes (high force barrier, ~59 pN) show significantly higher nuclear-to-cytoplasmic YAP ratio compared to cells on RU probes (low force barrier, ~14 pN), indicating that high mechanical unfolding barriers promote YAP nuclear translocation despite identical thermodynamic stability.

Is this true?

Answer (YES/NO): NO